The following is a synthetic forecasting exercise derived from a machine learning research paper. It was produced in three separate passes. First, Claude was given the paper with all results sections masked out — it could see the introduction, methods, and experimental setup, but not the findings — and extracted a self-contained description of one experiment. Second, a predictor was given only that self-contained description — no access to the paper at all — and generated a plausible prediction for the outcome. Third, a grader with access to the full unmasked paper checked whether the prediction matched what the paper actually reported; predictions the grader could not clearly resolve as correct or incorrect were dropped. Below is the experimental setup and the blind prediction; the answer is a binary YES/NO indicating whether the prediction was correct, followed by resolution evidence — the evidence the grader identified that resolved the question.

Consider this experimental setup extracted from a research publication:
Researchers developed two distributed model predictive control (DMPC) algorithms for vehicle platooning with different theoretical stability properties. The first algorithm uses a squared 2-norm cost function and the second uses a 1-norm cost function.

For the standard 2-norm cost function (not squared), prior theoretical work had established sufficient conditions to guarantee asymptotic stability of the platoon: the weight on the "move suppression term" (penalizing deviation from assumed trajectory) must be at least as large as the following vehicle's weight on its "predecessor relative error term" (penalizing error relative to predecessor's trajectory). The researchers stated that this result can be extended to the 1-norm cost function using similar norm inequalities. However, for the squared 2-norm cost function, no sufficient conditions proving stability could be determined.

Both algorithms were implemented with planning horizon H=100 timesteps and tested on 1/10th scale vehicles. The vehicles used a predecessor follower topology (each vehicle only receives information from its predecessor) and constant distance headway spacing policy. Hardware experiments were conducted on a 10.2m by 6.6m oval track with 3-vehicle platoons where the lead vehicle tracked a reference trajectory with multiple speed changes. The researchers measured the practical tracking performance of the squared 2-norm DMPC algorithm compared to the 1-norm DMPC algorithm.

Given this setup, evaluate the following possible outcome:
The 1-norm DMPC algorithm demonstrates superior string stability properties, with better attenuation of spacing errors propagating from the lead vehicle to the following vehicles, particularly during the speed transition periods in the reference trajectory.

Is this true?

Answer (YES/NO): NO